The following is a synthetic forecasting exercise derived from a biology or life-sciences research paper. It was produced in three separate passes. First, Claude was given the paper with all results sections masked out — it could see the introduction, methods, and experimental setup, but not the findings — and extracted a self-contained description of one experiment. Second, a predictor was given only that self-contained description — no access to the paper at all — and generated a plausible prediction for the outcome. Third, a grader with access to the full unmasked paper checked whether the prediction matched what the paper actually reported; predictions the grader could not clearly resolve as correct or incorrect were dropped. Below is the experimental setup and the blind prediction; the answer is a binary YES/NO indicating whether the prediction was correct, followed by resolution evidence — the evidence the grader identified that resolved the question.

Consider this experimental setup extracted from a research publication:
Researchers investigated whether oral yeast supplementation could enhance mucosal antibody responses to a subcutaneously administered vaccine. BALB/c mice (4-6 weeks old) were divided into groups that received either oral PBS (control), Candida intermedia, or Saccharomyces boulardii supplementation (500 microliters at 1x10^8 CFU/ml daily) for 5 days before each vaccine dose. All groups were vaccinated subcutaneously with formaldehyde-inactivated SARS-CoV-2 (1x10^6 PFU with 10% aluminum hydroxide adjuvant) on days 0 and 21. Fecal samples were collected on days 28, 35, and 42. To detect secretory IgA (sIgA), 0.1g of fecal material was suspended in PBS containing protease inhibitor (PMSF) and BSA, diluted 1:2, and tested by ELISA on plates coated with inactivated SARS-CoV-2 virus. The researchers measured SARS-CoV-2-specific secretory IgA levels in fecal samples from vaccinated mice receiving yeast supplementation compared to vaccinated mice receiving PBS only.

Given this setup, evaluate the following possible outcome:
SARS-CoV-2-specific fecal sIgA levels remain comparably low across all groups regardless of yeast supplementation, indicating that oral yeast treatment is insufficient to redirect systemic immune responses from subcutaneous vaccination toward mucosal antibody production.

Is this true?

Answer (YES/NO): NO